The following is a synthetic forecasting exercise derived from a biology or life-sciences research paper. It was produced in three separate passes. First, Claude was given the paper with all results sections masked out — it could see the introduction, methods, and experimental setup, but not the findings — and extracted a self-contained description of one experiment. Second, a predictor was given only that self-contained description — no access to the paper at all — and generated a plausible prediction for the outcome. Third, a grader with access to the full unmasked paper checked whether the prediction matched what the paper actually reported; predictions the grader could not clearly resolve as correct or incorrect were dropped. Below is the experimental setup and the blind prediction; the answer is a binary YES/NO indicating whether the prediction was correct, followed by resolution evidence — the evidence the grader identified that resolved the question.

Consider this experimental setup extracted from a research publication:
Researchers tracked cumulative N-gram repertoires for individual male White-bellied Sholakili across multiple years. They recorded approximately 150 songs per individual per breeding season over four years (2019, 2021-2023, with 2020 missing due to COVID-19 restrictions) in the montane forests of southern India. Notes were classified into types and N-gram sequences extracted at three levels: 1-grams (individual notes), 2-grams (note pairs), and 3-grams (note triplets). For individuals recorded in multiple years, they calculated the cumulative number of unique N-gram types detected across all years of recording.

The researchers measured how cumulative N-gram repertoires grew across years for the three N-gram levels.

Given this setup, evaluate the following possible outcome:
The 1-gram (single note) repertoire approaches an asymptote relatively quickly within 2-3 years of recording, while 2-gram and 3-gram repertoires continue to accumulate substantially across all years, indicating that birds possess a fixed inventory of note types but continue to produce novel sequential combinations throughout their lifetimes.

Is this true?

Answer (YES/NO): YES